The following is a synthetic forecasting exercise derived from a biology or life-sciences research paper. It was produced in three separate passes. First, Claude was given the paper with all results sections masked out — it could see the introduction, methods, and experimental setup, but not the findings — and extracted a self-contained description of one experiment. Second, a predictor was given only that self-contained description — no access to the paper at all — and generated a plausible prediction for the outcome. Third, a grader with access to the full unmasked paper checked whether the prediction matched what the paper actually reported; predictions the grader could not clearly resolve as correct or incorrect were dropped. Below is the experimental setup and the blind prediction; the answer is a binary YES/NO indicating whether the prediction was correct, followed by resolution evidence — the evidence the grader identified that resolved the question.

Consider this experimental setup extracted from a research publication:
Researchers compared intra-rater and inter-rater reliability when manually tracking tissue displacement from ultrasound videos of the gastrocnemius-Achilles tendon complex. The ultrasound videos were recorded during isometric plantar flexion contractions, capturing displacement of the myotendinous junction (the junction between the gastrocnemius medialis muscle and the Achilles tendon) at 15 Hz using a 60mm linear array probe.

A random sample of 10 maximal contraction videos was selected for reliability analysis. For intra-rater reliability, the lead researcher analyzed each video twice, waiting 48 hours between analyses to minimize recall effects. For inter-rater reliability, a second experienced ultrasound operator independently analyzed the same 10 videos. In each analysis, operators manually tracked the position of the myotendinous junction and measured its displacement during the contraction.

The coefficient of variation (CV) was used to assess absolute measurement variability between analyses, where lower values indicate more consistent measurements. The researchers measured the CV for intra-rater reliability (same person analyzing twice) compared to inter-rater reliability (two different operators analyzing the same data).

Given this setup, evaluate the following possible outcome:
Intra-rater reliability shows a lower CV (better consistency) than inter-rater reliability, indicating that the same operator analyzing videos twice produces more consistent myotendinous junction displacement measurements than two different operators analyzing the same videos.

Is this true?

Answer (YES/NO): YES